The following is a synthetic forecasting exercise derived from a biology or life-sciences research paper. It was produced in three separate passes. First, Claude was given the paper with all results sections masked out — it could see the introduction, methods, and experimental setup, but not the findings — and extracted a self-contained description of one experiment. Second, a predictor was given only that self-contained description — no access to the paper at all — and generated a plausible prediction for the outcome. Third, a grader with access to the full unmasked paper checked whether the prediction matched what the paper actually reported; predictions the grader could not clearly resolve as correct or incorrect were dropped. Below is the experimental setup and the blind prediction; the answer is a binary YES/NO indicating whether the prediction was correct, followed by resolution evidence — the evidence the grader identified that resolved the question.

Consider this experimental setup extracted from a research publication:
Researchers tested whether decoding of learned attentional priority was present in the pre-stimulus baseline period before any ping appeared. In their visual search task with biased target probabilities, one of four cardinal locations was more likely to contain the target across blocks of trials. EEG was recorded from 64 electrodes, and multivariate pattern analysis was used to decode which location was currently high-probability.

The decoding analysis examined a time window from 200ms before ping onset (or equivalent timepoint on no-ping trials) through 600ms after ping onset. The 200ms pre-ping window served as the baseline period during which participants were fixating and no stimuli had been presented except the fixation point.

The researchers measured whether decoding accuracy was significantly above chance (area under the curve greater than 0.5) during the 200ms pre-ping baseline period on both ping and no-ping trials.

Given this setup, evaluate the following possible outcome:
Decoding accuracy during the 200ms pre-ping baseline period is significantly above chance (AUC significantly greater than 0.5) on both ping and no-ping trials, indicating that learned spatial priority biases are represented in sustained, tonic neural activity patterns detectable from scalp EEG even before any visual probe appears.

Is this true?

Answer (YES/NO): NO